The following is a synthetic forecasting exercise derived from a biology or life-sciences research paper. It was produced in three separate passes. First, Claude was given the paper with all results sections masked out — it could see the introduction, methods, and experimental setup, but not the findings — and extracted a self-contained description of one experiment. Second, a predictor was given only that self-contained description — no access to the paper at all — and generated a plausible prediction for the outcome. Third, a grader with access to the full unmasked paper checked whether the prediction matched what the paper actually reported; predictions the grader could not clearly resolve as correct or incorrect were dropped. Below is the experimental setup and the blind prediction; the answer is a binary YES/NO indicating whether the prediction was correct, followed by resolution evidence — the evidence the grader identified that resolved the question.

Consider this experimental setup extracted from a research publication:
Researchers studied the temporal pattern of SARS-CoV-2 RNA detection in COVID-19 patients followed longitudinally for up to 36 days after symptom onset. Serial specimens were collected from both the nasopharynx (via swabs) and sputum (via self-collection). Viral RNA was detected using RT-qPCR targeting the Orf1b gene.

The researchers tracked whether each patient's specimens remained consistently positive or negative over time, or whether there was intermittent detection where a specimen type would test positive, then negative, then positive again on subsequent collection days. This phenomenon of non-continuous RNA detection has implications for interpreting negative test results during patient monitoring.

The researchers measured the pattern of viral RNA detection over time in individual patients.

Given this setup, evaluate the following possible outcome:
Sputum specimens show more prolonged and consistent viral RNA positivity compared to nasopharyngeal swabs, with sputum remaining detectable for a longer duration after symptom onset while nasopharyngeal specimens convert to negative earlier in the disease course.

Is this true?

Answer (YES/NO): NO